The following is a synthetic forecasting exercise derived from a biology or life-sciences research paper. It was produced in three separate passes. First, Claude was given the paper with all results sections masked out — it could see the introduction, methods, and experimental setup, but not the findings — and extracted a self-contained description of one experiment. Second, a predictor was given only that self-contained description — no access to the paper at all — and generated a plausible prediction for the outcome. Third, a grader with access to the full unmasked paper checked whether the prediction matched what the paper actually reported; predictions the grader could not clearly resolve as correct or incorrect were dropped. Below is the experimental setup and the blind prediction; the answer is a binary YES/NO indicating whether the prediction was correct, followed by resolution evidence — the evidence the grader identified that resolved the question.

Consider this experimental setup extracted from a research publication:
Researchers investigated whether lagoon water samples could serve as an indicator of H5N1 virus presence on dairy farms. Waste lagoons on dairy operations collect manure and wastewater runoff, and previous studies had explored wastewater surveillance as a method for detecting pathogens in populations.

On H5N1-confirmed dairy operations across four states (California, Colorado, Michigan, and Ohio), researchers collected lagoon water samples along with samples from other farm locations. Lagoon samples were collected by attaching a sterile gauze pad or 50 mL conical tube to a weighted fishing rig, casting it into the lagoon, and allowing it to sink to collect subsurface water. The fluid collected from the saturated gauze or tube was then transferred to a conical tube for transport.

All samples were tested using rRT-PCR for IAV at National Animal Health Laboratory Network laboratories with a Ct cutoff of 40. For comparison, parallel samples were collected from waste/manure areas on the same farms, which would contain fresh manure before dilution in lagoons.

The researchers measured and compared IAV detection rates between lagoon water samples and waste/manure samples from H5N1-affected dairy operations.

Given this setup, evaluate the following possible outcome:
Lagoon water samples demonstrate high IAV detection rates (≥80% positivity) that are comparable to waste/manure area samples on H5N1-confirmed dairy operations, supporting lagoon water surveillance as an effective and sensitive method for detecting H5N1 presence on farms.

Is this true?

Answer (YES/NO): NO